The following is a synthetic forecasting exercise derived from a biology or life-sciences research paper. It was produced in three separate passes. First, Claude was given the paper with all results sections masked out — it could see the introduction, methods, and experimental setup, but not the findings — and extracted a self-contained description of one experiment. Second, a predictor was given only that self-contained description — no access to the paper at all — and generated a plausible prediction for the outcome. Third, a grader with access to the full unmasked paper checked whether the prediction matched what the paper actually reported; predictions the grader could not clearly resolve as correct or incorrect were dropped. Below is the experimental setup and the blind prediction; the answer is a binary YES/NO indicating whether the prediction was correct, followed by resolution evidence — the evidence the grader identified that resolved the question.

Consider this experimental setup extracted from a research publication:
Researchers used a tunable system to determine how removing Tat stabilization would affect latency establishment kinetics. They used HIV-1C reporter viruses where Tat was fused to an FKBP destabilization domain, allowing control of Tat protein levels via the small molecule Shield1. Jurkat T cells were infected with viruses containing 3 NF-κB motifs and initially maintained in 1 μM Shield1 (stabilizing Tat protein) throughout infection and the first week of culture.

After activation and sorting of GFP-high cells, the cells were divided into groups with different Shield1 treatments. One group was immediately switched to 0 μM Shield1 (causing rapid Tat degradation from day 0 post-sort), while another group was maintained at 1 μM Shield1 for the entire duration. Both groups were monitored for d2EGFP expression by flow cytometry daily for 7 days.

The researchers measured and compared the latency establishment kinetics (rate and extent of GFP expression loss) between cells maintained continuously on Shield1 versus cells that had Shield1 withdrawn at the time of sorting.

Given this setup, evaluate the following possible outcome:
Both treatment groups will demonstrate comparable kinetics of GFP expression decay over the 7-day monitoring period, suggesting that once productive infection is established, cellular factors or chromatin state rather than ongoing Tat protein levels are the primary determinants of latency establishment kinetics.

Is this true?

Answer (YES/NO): YES